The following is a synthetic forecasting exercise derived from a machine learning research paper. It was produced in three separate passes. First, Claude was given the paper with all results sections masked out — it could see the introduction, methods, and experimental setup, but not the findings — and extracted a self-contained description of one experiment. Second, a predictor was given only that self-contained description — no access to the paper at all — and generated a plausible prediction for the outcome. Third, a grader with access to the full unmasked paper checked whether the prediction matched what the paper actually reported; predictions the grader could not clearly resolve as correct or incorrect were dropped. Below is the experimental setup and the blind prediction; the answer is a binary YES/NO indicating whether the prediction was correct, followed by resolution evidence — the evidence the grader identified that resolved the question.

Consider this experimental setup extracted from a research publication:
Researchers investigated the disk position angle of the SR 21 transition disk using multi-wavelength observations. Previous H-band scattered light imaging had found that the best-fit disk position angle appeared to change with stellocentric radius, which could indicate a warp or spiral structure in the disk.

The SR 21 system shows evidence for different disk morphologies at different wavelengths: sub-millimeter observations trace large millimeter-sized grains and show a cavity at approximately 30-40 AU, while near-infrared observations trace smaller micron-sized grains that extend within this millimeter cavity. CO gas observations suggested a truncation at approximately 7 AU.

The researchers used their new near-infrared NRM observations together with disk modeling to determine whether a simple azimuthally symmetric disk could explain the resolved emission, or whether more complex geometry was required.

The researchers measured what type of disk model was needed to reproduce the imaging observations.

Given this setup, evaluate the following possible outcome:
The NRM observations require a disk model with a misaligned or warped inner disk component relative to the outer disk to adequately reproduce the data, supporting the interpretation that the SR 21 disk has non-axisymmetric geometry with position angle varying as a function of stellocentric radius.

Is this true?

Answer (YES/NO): YES